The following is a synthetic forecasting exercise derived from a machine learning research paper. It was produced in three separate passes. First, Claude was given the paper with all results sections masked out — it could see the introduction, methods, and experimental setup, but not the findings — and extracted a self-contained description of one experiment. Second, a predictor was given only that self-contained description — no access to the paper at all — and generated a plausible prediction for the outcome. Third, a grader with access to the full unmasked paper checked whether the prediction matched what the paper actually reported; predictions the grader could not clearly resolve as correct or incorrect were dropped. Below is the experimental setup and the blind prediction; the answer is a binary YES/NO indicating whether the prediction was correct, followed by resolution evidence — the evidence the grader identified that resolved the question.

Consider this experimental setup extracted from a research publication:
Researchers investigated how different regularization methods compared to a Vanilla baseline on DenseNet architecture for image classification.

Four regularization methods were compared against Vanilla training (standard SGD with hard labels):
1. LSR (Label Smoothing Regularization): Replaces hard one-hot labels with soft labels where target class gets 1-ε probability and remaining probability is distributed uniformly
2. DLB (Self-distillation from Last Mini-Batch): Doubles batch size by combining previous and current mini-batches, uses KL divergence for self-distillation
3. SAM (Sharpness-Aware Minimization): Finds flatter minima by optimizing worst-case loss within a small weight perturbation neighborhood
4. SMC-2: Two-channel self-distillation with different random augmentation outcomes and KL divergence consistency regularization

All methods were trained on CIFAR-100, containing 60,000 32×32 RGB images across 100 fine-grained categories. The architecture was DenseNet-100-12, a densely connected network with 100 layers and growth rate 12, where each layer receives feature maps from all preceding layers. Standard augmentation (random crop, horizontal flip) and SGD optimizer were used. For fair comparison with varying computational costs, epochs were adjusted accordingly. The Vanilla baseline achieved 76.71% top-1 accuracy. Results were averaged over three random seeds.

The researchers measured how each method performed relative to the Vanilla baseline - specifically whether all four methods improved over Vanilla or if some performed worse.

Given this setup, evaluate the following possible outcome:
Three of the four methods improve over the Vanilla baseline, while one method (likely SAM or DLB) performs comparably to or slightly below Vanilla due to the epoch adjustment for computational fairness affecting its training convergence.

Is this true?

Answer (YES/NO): YES